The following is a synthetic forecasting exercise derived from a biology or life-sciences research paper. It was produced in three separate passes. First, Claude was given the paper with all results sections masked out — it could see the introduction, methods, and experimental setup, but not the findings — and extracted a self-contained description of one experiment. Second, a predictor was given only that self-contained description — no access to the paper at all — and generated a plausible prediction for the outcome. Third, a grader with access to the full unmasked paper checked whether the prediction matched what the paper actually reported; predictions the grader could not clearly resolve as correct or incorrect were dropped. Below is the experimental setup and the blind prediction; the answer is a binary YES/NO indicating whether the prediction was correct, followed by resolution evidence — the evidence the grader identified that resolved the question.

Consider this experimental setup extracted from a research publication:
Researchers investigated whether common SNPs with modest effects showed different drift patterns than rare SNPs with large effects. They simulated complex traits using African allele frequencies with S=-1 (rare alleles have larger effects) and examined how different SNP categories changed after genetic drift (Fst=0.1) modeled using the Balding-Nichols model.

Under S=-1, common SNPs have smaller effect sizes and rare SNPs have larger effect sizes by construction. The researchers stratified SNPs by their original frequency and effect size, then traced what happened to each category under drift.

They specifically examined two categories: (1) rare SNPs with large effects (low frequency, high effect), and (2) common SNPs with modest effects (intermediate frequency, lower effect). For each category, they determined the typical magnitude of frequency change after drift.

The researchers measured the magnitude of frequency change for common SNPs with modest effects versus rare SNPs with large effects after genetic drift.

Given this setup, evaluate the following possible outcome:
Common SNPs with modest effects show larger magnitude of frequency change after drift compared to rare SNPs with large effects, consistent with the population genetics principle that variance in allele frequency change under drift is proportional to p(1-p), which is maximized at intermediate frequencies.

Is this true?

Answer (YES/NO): YES